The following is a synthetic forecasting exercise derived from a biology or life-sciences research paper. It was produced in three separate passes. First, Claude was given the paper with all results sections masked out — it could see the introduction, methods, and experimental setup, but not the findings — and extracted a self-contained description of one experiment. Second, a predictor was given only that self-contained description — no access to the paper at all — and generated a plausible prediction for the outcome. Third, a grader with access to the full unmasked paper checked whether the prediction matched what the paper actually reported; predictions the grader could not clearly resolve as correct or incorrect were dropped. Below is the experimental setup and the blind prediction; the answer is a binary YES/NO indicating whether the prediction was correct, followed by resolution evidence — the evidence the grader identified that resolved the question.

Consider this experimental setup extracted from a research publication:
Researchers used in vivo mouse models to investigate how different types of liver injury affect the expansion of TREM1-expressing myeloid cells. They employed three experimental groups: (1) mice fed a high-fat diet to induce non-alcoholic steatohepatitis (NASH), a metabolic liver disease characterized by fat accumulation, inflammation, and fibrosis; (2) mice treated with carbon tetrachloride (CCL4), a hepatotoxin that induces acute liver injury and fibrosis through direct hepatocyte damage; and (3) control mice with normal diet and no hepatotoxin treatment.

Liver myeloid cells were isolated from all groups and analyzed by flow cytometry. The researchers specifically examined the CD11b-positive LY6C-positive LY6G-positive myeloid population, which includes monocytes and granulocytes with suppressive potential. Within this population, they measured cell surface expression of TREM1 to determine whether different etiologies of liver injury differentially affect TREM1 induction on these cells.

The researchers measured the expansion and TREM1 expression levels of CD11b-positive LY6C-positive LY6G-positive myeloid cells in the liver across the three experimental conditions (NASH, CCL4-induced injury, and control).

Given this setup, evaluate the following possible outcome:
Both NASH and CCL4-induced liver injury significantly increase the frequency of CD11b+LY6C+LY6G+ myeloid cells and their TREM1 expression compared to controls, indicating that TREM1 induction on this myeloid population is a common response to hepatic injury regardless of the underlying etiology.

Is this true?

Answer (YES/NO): NO